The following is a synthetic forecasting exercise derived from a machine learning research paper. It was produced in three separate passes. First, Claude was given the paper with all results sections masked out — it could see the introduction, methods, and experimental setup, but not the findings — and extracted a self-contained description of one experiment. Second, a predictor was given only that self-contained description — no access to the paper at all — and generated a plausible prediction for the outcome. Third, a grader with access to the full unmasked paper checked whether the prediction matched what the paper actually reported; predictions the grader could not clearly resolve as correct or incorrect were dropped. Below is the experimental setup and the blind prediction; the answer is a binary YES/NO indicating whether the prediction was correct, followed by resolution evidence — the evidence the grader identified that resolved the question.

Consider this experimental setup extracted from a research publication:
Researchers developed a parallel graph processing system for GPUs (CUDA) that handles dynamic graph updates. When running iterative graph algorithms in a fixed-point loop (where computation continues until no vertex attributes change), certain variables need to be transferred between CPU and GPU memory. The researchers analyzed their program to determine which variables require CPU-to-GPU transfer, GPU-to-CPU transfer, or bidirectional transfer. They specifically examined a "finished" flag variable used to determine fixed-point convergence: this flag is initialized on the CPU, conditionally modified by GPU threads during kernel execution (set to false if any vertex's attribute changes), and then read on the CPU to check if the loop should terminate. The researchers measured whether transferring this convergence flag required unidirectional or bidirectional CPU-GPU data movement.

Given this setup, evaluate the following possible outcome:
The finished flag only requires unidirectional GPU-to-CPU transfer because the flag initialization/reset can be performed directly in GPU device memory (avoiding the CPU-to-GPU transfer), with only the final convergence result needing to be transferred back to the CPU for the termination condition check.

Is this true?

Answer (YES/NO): NO